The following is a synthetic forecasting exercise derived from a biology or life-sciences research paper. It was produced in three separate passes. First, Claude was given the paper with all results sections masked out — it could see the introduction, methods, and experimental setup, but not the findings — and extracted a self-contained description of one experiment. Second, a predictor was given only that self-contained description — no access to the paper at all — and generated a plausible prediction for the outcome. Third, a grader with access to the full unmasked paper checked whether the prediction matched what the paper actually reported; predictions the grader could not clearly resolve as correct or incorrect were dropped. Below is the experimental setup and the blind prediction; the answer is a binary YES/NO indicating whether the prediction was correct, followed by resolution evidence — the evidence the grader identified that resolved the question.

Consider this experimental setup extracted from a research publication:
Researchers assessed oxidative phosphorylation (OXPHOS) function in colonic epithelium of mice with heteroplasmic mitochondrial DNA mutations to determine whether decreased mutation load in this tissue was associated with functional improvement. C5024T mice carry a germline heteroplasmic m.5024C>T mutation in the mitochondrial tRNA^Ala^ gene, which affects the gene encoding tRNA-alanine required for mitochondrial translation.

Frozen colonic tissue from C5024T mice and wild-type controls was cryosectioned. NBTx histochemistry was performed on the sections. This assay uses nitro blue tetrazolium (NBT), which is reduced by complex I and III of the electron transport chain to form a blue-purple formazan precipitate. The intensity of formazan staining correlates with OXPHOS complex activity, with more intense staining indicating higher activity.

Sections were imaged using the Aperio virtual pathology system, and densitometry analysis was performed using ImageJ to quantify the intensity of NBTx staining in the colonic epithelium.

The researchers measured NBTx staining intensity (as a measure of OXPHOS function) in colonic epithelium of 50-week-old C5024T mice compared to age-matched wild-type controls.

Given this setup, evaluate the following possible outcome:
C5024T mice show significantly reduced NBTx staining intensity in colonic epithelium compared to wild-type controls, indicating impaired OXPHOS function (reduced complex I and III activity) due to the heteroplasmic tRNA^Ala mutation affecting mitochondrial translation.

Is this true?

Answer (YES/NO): NO